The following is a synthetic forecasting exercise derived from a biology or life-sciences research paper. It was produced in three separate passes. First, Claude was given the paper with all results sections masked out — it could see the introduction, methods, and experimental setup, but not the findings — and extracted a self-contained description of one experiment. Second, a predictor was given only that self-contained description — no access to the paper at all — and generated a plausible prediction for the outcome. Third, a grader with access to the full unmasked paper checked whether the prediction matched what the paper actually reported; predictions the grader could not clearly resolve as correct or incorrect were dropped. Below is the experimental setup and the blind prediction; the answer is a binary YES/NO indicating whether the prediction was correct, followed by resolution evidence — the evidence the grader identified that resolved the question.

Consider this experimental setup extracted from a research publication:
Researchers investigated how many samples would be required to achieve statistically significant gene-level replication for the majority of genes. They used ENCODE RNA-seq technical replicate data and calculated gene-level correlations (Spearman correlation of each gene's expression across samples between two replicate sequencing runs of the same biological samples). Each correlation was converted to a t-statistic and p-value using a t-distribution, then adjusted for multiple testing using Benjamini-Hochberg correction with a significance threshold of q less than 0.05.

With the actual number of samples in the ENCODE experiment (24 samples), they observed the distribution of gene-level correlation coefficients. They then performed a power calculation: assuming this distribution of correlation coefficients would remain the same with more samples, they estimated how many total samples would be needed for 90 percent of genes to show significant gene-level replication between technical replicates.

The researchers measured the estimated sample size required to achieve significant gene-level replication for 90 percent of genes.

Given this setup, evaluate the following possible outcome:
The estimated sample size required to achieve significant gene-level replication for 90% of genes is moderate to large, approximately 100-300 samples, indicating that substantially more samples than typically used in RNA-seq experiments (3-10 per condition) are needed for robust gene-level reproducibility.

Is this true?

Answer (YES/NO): NO